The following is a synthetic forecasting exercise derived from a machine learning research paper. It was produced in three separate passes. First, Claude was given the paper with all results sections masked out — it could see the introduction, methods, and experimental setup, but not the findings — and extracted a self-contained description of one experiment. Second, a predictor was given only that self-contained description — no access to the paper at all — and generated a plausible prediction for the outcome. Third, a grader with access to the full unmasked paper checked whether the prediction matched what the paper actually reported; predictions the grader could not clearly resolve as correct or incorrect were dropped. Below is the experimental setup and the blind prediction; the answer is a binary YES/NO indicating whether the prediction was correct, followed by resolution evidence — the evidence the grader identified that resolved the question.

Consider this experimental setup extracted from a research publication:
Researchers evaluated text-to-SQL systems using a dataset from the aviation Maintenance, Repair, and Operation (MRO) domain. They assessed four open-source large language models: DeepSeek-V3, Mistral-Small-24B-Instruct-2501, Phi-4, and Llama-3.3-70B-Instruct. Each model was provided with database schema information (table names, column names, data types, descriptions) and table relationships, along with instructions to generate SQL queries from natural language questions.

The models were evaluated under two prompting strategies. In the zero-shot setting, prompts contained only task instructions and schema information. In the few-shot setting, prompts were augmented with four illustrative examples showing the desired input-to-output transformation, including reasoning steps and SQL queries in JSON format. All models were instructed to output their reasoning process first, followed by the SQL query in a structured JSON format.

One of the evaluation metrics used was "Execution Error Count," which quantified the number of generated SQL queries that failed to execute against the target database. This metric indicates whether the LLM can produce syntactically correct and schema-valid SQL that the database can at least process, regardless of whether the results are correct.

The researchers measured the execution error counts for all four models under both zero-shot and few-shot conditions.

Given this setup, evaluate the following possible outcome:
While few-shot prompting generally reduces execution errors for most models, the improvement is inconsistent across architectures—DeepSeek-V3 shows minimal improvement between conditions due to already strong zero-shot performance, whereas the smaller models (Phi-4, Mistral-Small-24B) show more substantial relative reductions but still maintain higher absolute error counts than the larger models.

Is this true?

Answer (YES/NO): NO